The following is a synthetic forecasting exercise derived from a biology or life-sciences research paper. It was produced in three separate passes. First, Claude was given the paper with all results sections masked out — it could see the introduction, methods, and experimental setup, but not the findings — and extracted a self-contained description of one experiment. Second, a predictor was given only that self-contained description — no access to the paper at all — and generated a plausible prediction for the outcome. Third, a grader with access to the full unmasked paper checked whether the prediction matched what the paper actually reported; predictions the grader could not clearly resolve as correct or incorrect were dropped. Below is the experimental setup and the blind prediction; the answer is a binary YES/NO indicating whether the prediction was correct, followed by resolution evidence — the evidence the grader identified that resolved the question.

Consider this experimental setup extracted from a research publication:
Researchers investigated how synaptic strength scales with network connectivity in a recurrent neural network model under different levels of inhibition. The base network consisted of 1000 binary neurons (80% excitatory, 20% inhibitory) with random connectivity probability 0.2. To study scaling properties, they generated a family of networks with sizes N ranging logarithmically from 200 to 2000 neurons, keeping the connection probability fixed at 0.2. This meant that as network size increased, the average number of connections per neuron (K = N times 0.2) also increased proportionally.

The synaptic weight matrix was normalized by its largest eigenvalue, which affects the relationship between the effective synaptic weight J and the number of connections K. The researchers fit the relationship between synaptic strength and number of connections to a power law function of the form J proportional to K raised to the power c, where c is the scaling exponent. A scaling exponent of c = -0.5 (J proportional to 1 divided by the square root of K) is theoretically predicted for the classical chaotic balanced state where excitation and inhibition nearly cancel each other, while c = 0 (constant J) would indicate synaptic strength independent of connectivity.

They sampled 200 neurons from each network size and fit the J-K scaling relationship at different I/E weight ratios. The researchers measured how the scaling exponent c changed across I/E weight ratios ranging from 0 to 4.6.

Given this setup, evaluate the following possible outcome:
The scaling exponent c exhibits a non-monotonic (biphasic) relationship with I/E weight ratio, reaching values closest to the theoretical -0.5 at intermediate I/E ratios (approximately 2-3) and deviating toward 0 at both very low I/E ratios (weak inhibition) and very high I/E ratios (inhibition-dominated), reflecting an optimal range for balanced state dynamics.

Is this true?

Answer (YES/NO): NO